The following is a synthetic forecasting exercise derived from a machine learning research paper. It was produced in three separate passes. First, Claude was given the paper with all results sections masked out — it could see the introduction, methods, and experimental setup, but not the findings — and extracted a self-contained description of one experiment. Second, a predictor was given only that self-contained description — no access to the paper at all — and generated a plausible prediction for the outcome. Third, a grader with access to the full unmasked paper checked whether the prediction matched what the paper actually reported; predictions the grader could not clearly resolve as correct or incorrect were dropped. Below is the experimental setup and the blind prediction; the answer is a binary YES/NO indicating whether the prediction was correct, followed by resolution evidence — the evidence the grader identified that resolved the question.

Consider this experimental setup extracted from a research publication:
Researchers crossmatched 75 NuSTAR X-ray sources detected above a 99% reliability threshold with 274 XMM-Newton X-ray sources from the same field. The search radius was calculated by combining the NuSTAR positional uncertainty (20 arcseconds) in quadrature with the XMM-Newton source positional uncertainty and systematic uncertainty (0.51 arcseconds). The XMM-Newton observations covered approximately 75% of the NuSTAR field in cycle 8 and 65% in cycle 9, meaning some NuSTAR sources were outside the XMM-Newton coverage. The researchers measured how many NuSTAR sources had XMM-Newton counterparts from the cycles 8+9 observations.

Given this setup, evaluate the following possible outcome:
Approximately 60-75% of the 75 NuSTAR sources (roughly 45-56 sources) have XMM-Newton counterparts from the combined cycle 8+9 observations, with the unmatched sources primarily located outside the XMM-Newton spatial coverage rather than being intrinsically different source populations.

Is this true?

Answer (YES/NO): NO